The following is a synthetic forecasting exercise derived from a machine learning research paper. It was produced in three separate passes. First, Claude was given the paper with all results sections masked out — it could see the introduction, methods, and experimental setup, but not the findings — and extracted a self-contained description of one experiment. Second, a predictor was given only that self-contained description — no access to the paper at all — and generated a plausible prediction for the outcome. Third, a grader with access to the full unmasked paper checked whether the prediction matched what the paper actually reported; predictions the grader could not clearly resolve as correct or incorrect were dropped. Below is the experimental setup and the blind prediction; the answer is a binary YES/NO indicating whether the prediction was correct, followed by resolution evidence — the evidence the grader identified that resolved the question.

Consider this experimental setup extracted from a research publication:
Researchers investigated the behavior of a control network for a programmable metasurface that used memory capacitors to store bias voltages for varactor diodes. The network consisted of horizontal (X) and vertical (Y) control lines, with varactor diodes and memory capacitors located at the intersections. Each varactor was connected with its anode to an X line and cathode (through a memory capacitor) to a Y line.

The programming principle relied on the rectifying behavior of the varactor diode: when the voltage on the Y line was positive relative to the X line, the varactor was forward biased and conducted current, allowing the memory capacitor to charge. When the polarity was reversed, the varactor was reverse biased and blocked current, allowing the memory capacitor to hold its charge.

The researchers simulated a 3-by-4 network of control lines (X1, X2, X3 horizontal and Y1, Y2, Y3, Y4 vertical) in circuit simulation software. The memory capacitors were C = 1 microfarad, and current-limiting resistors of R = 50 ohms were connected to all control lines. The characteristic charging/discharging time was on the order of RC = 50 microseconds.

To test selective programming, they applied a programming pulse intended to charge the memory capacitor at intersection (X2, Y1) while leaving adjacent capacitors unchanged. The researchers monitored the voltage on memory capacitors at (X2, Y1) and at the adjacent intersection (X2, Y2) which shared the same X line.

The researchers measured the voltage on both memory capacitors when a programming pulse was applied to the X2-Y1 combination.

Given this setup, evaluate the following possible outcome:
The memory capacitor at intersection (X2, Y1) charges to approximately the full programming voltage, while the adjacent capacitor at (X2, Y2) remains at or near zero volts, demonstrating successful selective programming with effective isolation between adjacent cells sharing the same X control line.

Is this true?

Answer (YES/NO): NO